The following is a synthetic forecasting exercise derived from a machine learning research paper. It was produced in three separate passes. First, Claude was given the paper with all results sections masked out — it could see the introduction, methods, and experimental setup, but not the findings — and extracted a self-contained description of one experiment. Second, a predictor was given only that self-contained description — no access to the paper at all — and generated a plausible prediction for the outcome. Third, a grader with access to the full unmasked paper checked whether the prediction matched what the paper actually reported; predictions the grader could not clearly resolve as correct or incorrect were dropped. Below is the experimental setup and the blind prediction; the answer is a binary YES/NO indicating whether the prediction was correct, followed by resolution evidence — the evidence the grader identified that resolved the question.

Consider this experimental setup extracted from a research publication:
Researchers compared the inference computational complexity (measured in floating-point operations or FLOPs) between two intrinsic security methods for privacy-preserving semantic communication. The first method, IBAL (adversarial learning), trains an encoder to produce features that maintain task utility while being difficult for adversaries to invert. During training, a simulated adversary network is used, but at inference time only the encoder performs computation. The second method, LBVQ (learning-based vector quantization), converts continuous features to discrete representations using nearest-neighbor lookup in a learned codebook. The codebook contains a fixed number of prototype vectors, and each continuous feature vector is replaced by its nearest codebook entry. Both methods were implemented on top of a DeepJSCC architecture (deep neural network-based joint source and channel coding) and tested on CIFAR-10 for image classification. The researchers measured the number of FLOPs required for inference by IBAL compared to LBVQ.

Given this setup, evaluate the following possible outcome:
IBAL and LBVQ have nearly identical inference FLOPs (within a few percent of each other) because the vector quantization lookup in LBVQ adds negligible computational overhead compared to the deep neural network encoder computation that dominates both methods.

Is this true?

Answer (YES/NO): NO